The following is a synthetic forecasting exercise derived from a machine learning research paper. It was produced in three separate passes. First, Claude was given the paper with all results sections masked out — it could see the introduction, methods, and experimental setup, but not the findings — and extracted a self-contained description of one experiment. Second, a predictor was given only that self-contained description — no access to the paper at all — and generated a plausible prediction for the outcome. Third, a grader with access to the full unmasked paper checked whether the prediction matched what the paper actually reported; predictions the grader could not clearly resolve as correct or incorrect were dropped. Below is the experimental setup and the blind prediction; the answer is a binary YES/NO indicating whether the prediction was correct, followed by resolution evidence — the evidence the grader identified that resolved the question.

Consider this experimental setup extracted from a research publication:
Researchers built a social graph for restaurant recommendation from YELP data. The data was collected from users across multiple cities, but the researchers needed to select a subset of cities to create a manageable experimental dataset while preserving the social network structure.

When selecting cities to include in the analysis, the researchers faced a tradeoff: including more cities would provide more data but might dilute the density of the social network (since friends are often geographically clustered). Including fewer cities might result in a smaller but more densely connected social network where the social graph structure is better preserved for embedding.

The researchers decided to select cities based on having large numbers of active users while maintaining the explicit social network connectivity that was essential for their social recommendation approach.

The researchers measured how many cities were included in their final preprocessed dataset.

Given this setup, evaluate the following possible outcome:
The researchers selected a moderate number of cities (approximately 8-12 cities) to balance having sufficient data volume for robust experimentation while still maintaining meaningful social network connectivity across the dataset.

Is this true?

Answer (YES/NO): NO